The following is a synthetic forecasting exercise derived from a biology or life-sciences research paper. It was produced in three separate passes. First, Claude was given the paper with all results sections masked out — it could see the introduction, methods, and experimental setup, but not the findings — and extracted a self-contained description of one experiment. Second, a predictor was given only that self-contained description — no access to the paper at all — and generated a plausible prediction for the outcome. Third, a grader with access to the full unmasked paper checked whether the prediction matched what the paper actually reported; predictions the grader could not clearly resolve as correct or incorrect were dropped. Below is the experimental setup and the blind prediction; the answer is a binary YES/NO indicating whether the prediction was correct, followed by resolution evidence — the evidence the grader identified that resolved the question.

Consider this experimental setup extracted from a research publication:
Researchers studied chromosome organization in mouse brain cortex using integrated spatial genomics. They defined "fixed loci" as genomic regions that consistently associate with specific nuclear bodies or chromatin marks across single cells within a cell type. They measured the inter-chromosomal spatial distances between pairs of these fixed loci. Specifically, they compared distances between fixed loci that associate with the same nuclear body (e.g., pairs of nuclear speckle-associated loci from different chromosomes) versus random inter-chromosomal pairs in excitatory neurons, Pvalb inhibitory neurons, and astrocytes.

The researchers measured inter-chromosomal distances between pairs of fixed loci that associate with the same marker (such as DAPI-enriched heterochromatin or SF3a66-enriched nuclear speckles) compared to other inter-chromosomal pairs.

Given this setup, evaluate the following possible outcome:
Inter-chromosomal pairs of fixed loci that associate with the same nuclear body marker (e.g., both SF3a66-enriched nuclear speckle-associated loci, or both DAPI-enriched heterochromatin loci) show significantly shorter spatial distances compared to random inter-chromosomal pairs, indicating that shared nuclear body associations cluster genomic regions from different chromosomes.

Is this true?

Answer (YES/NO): YES